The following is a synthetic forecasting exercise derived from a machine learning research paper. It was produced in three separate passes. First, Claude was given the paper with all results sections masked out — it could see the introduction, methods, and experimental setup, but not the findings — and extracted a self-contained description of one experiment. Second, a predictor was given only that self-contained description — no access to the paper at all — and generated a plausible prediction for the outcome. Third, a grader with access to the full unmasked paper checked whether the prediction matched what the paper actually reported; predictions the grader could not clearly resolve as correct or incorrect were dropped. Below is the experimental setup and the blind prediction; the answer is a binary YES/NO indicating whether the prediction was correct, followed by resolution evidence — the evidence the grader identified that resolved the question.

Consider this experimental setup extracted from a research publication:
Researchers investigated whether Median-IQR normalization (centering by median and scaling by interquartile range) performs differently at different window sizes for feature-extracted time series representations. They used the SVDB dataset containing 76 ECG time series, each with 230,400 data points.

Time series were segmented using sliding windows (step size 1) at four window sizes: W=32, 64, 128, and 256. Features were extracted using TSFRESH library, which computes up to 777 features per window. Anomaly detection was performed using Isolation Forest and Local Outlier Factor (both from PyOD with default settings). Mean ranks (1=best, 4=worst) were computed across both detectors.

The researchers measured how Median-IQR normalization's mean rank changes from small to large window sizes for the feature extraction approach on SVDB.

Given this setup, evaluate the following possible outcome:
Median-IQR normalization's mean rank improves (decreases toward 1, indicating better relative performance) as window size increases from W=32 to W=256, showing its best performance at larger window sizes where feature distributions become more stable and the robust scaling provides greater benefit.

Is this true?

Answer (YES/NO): YES